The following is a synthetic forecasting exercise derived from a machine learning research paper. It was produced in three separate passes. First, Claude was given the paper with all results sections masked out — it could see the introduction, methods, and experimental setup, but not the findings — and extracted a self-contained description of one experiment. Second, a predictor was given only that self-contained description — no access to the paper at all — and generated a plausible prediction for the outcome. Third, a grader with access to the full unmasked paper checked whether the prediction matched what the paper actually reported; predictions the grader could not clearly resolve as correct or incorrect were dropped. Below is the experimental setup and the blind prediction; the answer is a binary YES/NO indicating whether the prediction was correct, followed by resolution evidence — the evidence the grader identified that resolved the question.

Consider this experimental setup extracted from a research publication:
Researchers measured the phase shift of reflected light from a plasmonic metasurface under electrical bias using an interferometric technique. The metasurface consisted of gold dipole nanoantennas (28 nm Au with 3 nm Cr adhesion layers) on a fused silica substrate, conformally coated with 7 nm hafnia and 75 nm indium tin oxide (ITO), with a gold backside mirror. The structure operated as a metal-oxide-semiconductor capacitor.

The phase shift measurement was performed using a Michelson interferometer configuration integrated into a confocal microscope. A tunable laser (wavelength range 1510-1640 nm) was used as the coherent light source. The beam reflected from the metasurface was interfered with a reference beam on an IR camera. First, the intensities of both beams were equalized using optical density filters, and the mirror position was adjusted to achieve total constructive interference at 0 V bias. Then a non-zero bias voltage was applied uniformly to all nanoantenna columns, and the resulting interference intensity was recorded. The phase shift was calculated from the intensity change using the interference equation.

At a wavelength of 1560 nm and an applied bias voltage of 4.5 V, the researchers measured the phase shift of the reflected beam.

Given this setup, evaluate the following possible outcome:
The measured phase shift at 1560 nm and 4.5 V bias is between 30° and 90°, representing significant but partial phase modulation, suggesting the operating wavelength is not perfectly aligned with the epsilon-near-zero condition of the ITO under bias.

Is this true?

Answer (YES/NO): NO